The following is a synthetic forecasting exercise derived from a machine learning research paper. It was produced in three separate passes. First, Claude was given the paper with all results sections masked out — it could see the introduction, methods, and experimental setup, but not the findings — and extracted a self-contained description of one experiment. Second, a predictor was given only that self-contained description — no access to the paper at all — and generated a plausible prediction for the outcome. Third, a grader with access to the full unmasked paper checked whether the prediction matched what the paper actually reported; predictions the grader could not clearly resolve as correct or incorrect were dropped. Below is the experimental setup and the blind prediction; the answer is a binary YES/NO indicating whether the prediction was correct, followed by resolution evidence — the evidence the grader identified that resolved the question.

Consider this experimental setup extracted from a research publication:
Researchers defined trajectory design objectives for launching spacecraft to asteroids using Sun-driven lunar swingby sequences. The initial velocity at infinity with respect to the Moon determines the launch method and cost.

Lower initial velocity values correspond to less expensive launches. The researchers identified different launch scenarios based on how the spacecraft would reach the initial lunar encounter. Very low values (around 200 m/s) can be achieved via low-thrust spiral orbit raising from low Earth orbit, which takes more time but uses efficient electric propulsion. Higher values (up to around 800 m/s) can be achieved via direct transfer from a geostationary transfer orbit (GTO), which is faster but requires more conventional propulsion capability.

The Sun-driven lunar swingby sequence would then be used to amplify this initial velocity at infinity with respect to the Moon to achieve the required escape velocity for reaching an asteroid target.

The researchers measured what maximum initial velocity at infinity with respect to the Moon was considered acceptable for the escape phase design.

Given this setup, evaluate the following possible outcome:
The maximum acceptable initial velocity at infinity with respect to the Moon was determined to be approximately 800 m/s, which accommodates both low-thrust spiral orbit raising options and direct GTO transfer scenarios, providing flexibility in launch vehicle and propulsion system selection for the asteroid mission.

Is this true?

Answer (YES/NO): YES